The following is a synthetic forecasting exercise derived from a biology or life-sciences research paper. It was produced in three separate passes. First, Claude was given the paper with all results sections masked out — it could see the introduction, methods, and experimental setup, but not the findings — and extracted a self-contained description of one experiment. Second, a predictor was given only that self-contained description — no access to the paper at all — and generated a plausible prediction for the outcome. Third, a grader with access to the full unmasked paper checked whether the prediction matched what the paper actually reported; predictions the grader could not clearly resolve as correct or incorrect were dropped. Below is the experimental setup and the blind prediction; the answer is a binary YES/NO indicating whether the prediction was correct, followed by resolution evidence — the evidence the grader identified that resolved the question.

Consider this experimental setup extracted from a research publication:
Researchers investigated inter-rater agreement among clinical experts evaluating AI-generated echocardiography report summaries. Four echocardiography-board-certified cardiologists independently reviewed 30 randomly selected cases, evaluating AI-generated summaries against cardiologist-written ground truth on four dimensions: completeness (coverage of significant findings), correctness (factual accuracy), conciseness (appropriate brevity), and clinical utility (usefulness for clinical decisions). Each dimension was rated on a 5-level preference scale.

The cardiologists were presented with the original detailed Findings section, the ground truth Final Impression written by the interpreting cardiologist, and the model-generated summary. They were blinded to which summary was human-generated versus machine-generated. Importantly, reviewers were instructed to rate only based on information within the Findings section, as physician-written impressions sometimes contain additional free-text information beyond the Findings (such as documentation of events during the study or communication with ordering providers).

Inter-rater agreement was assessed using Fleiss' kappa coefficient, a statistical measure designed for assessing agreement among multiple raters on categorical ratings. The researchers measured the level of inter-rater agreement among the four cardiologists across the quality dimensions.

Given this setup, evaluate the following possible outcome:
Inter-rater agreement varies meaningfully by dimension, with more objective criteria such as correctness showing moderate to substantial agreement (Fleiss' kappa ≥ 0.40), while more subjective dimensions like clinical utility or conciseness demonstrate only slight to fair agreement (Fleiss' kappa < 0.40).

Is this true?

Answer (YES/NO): NO